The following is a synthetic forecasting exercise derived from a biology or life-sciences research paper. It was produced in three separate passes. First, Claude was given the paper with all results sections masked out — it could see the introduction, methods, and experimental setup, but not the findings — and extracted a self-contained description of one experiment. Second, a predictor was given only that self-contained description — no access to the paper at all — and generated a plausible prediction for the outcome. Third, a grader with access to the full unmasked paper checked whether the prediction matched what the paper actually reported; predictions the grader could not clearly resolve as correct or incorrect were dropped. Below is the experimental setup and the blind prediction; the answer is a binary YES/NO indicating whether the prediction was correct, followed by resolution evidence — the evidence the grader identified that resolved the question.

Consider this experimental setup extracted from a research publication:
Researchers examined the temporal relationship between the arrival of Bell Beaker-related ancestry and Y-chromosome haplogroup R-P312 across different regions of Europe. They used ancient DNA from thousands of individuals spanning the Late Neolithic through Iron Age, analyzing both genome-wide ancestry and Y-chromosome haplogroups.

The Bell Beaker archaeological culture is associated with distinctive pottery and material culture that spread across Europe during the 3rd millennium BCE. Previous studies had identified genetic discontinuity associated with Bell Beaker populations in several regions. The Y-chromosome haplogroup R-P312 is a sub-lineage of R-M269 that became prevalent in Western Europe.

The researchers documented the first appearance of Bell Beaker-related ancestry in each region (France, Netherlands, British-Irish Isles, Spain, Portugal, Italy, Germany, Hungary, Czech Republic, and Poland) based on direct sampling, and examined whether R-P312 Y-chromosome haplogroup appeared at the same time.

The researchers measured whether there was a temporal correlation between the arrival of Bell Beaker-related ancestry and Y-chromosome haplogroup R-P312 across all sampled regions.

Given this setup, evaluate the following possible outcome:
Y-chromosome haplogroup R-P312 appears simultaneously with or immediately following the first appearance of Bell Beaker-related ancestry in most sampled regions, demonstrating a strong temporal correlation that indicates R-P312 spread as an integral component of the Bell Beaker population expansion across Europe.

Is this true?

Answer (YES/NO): YES